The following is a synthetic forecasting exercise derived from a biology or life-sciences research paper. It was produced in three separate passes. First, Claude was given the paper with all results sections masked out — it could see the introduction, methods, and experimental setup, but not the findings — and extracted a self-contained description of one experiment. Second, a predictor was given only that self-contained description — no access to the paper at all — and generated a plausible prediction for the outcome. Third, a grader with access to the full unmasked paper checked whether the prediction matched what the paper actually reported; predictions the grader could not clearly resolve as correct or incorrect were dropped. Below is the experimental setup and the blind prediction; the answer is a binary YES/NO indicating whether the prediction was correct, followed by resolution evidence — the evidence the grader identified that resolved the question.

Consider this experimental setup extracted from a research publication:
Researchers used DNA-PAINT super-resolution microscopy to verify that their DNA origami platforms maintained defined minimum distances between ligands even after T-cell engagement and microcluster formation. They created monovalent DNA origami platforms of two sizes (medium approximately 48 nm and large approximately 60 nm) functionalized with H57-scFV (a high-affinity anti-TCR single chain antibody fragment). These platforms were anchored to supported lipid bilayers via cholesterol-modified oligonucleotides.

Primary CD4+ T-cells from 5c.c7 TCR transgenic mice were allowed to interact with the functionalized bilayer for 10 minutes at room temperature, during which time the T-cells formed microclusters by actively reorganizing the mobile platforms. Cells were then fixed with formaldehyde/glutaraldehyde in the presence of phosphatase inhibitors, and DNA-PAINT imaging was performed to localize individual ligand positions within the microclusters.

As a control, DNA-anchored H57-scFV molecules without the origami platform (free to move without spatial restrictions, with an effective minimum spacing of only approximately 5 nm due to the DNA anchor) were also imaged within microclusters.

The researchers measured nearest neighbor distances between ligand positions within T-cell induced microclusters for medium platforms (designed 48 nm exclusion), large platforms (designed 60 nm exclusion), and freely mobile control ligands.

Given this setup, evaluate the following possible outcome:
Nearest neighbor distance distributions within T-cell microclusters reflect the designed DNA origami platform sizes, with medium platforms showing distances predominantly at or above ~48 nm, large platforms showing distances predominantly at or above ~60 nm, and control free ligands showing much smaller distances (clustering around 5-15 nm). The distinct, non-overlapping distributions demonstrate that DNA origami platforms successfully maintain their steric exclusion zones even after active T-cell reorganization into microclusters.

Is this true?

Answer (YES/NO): YES